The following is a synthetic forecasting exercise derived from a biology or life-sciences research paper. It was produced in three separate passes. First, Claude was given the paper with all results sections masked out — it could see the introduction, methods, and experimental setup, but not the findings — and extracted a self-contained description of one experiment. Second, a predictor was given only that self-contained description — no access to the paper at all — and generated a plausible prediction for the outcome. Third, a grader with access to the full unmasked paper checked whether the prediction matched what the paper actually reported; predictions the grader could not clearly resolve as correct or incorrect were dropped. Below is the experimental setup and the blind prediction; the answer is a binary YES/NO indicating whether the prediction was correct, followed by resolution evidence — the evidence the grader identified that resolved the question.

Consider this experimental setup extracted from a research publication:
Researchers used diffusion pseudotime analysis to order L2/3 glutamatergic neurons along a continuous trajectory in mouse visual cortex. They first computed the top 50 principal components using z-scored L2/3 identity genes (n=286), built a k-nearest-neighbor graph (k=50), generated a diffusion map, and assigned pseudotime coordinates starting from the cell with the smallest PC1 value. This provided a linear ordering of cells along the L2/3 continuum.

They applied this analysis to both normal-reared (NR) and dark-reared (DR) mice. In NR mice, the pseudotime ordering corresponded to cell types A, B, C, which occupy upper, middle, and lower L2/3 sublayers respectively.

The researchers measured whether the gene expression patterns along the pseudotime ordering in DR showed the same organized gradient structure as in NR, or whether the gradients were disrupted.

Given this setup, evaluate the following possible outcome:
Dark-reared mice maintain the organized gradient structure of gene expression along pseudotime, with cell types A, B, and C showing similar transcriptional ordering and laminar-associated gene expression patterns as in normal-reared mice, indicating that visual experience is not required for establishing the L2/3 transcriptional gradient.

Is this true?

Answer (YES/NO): NO